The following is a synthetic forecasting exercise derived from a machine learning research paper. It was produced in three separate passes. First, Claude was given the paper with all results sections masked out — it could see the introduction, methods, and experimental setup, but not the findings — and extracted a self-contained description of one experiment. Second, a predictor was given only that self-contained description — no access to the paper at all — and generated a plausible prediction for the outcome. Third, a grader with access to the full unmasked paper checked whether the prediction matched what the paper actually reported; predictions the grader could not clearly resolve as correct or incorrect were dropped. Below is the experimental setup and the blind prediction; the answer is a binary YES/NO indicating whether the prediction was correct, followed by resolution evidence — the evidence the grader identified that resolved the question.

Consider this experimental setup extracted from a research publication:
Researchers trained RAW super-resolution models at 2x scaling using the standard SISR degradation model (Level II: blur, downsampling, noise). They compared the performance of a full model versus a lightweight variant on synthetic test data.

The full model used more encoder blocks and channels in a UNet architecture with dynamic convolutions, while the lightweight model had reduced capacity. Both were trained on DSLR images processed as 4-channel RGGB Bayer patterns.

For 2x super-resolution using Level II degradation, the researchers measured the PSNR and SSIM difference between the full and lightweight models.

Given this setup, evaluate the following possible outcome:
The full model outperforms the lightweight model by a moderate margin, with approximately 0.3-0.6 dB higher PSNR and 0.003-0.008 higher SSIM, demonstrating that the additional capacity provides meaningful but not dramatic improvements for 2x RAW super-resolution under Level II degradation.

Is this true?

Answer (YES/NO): NO